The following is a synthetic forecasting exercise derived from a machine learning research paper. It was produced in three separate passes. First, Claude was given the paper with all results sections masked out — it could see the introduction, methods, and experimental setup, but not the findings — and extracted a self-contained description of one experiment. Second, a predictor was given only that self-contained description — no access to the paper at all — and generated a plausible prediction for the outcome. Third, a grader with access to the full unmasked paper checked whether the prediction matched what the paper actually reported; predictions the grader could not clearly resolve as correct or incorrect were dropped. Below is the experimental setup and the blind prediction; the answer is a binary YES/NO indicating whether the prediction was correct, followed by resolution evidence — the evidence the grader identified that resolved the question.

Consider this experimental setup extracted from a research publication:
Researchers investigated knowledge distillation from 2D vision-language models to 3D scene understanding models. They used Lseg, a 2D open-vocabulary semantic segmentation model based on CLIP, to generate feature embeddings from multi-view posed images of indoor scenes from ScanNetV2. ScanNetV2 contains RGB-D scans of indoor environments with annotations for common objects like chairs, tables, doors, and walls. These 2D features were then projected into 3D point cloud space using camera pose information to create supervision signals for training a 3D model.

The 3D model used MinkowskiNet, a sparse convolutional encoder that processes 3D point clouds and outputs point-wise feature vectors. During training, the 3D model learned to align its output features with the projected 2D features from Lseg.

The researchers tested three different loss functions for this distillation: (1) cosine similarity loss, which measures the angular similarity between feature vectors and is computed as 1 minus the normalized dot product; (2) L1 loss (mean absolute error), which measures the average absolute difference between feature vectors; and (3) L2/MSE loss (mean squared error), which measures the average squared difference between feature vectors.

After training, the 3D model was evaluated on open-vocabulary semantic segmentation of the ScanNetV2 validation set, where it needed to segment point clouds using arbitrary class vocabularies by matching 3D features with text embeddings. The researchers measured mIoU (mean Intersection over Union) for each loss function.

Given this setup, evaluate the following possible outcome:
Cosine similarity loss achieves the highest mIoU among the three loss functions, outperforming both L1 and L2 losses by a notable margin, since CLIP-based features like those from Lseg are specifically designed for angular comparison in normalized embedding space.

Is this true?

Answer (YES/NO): YES